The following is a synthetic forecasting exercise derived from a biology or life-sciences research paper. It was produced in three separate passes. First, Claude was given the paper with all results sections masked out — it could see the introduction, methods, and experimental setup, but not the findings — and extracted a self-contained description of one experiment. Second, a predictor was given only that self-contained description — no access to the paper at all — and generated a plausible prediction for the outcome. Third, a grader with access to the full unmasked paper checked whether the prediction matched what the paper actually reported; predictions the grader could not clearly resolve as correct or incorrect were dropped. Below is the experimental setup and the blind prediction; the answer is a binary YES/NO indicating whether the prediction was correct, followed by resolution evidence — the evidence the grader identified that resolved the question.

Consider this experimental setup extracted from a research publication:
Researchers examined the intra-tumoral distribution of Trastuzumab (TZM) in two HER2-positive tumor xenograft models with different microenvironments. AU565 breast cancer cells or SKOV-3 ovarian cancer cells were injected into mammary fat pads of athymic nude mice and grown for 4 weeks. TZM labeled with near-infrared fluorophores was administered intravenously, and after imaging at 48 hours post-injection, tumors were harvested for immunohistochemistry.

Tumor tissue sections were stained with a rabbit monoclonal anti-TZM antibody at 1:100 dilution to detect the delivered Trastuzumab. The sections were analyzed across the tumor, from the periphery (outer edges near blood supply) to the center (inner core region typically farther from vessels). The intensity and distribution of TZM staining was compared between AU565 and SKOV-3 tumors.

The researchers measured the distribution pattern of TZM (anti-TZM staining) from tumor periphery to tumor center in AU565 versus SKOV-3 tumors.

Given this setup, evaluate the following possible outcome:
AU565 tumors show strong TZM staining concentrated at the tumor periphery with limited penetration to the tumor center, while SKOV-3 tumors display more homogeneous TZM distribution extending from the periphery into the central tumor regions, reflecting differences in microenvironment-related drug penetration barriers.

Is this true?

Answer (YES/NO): NO